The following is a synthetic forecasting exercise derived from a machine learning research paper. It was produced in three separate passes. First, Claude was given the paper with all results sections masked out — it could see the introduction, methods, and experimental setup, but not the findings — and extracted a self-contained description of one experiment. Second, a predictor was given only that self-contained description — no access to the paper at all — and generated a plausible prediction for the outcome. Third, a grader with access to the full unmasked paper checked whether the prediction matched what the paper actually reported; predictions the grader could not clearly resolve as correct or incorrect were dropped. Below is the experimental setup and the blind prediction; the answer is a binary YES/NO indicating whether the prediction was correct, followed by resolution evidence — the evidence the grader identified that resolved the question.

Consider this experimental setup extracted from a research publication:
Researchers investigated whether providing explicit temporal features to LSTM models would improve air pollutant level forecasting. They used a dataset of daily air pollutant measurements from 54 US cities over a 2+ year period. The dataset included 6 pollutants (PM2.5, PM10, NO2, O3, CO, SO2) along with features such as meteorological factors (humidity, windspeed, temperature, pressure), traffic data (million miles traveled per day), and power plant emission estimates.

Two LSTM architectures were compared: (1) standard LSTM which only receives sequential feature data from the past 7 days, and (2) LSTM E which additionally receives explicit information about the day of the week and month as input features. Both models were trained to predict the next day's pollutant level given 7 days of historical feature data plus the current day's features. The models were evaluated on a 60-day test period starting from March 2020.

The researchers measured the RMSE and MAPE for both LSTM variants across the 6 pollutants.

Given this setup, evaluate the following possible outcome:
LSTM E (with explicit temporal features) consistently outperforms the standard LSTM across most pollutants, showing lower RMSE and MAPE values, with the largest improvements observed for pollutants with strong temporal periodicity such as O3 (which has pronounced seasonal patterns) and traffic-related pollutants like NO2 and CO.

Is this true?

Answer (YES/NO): NO